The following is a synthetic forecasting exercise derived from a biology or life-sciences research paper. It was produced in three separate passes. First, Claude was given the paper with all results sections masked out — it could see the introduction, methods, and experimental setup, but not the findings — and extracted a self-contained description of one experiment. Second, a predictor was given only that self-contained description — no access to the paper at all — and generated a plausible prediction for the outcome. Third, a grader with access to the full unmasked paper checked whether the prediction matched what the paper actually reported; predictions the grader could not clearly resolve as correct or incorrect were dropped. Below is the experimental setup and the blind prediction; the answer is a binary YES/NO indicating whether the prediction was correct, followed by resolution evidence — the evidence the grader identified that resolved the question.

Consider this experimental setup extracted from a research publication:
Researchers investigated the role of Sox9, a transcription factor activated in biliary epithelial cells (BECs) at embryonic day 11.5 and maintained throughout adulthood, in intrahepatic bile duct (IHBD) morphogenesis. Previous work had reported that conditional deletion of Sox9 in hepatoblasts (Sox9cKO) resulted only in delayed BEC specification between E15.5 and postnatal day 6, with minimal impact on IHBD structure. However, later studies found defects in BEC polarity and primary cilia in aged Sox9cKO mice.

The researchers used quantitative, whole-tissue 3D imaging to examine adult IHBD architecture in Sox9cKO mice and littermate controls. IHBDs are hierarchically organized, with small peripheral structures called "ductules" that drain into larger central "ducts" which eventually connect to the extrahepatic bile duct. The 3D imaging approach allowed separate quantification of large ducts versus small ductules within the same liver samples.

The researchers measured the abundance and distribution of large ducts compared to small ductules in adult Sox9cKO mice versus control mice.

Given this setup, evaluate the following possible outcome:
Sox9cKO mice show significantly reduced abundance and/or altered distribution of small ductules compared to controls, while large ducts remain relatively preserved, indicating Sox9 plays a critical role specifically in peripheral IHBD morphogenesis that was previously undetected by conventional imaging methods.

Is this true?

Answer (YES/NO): YES